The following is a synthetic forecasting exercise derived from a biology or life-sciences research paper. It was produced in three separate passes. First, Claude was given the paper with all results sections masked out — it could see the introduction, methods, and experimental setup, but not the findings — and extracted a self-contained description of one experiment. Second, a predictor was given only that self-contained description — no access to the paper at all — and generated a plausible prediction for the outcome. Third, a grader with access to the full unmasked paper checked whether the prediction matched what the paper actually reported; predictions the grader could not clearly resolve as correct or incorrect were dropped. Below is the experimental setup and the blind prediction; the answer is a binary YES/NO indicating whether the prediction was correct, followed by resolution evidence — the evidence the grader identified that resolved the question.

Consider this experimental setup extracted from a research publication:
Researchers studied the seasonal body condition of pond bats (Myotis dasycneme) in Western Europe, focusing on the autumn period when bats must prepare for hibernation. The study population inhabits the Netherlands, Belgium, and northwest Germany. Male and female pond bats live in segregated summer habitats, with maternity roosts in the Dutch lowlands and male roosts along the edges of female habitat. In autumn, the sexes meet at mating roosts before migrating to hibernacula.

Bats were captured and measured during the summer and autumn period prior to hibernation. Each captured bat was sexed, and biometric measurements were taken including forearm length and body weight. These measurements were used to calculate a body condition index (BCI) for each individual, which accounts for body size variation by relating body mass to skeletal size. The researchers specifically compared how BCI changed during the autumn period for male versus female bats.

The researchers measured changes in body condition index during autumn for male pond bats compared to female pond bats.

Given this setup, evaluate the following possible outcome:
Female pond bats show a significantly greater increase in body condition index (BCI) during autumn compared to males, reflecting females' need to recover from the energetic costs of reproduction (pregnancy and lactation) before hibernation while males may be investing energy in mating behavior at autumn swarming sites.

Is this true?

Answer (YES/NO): YES